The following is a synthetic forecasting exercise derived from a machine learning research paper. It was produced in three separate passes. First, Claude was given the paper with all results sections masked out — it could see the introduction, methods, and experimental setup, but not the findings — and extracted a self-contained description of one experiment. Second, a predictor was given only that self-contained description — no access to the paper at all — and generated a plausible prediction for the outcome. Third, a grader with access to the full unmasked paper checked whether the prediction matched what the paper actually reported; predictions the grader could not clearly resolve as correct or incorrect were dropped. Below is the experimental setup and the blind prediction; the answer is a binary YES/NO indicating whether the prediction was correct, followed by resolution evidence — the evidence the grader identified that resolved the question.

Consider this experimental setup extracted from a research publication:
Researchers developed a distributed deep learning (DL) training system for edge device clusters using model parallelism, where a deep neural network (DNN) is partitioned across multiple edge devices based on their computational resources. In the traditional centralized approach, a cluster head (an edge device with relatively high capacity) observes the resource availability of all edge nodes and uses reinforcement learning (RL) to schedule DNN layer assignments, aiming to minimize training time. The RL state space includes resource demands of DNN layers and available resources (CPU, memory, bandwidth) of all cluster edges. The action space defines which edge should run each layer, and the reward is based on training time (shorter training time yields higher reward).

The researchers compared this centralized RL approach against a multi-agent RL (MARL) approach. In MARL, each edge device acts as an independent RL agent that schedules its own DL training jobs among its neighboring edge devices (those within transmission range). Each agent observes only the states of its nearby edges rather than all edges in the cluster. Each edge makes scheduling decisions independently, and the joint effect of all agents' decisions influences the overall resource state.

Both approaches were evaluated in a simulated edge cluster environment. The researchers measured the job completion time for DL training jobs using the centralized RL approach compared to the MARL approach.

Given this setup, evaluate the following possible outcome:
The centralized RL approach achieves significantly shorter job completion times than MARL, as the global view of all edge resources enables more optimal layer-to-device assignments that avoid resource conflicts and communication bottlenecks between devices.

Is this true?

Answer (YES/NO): NO